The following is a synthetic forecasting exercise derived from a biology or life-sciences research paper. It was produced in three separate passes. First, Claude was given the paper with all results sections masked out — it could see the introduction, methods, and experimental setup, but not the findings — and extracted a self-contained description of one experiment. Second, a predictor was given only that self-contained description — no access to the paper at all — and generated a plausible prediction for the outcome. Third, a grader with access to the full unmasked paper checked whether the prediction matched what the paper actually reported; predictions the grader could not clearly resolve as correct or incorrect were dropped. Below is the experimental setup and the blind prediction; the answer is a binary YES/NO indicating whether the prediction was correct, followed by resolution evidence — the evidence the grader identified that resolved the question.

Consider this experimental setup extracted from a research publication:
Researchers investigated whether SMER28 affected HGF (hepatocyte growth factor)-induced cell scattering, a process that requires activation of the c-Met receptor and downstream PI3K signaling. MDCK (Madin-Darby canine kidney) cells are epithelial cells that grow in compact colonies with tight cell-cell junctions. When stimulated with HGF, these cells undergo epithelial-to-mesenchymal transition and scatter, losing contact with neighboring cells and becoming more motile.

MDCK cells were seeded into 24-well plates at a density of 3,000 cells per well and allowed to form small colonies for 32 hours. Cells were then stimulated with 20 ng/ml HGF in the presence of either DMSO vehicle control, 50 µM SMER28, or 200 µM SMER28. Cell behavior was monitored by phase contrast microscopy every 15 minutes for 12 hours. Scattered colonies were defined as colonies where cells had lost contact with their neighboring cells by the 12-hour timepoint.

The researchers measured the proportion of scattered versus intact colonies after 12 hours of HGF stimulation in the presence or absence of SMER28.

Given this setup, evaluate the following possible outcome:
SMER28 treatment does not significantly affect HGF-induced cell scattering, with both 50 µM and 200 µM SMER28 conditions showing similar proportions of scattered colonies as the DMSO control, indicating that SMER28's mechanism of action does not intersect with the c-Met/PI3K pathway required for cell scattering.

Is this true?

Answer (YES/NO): NO